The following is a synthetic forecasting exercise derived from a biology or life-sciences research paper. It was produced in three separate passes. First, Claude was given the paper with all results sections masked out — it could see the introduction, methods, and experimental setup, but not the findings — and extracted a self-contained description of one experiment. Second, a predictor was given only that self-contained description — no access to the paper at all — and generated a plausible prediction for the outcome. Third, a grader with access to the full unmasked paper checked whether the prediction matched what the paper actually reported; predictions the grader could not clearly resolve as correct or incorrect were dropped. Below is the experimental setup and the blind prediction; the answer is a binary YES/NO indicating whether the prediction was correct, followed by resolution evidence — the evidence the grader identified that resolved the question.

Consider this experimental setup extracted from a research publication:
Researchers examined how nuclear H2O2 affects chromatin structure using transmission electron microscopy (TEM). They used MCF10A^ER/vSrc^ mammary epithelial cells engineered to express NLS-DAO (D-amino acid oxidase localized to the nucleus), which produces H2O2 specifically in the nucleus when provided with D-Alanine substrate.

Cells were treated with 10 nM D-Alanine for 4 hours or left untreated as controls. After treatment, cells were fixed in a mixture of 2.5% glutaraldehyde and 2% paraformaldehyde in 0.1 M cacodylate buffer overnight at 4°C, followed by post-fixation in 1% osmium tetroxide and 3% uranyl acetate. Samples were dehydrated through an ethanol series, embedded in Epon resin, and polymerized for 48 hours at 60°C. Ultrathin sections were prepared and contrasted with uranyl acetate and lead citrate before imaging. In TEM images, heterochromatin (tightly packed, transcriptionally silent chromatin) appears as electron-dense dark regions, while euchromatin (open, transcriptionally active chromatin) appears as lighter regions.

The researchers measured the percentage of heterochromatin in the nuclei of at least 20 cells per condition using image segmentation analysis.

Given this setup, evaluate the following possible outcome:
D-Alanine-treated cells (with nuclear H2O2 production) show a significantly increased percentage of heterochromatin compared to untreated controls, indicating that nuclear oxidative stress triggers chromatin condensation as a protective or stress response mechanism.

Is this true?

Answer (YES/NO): NO